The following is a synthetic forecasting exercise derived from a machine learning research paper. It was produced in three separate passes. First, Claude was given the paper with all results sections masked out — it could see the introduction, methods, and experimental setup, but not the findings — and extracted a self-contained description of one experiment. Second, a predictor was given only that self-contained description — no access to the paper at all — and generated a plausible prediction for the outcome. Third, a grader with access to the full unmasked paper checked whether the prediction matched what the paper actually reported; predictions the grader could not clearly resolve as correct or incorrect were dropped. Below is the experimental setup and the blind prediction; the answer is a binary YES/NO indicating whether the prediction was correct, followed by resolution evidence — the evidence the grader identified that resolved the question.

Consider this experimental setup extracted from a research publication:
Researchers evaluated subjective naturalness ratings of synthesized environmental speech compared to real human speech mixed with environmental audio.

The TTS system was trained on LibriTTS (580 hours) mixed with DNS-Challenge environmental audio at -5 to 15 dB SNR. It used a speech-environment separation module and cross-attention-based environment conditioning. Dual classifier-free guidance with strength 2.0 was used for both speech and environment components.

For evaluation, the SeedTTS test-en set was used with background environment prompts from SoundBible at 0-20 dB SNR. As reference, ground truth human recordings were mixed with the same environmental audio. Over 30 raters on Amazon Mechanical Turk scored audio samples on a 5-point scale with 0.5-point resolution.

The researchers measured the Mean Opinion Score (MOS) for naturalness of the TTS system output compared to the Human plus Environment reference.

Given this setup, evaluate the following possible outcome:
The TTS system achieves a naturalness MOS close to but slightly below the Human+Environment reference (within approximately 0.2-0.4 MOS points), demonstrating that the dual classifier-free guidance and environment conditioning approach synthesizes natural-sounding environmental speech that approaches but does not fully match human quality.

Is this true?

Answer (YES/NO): NO